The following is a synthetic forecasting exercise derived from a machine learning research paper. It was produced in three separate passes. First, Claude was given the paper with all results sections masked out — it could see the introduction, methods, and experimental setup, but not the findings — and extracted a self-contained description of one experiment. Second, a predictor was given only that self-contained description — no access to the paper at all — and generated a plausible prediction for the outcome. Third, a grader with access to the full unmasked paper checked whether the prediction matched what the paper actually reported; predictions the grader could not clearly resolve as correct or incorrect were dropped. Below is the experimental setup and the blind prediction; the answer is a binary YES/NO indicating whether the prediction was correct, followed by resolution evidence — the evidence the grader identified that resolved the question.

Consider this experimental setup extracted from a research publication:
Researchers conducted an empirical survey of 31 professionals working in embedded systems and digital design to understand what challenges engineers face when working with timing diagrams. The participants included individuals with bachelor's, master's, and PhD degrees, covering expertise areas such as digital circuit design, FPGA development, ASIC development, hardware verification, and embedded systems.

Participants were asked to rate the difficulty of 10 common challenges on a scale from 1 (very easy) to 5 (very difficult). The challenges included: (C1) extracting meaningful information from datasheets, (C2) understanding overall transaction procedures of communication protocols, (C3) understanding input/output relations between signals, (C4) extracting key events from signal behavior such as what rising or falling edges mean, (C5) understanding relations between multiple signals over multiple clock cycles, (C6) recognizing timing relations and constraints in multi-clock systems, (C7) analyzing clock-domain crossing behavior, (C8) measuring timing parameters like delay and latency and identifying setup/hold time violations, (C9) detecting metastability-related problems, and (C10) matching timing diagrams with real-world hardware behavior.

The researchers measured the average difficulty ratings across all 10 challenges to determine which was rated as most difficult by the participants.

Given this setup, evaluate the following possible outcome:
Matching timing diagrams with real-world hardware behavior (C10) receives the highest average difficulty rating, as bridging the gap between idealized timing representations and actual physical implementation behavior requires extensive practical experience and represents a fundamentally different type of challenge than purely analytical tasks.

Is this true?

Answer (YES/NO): NO